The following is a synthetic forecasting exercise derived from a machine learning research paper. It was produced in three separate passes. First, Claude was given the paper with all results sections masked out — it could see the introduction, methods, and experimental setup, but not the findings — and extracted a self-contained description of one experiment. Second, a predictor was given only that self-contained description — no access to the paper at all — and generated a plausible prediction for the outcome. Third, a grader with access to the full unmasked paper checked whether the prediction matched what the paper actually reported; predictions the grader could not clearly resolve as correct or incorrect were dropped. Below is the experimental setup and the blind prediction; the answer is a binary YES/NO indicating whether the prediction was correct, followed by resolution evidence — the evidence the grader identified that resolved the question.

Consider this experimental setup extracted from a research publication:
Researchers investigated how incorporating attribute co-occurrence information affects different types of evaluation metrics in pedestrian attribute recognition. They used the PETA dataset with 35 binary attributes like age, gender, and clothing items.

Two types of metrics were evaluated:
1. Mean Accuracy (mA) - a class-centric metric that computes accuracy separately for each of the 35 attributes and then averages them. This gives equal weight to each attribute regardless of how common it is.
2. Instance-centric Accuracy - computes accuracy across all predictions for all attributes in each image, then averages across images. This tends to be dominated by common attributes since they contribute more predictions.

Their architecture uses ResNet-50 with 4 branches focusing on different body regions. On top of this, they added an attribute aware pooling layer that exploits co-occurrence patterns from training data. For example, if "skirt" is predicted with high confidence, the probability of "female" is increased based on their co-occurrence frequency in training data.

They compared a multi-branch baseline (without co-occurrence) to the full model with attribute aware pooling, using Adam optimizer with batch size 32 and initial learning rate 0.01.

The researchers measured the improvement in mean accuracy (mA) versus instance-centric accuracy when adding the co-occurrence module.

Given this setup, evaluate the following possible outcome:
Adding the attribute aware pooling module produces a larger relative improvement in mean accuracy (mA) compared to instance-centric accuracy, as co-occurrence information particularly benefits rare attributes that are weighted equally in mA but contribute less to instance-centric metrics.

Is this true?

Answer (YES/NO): YES